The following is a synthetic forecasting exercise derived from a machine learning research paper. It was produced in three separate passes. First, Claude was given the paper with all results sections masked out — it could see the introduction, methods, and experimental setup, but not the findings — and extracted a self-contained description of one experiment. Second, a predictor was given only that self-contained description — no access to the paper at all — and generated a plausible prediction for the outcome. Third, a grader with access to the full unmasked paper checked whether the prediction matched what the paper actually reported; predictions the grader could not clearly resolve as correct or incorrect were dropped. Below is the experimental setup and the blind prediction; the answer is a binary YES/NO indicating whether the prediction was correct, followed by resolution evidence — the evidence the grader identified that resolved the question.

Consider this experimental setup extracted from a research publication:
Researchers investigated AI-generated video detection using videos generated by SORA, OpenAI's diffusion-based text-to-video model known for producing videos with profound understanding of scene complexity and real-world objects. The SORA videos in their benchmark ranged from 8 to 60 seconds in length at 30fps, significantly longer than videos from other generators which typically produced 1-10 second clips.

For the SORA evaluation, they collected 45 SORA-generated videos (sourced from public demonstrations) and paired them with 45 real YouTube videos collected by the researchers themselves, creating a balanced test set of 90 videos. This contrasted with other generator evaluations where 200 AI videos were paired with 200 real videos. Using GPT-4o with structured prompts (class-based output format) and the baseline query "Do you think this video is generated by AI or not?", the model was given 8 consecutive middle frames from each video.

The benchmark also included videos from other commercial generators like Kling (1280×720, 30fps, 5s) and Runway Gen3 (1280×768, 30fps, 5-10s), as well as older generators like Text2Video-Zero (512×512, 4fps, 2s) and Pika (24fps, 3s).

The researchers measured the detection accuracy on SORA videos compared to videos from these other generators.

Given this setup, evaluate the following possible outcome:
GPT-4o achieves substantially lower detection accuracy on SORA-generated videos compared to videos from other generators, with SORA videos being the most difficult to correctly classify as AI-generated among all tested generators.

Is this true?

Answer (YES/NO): NO